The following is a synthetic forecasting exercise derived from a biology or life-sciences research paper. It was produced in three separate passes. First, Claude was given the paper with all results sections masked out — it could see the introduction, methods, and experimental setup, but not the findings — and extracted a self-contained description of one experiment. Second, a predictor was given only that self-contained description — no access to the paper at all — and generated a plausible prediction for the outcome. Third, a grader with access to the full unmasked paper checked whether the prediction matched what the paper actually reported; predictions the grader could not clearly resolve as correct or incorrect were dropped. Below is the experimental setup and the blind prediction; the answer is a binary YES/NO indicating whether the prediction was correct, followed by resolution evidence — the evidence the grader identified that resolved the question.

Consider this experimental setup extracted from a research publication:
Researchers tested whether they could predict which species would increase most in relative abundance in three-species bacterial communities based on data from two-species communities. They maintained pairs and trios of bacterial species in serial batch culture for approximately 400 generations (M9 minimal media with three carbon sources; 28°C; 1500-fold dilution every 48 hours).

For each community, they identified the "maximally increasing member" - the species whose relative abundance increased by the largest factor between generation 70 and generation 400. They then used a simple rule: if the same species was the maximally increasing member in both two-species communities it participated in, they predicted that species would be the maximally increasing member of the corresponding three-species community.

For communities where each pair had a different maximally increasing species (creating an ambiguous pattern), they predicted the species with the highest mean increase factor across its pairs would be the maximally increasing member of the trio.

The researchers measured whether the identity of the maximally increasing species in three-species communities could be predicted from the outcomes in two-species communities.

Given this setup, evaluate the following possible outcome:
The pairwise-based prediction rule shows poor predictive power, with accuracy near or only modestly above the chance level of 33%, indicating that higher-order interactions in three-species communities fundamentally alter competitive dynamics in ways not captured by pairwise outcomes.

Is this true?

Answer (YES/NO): NO